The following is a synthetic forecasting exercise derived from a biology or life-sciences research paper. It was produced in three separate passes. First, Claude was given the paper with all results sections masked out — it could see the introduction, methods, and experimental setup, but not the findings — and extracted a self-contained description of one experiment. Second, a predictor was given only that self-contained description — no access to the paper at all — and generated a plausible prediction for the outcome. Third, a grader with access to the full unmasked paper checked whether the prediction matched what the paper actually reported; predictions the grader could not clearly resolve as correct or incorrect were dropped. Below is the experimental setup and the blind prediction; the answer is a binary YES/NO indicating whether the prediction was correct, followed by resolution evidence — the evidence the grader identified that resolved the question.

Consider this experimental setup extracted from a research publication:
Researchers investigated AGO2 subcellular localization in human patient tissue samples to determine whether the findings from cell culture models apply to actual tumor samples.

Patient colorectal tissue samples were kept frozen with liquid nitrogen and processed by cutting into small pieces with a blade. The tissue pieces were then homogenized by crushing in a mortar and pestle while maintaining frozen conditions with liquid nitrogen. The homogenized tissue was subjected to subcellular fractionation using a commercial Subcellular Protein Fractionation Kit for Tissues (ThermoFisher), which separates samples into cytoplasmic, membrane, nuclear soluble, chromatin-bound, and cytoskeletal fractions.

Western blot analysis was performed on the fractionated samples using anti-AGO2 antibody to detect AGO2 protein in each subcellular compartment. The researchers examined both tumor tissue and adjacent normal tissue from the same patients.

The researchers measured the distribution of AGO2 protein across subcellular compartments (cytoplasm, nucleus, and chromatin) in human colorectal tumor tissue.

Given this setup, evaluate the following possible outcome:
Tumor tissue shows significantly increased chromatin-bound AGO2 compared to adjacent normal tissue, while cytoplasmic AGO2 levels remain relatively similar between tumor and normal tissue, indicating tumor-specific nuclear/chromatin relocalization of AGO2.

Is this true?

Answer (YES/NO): NO